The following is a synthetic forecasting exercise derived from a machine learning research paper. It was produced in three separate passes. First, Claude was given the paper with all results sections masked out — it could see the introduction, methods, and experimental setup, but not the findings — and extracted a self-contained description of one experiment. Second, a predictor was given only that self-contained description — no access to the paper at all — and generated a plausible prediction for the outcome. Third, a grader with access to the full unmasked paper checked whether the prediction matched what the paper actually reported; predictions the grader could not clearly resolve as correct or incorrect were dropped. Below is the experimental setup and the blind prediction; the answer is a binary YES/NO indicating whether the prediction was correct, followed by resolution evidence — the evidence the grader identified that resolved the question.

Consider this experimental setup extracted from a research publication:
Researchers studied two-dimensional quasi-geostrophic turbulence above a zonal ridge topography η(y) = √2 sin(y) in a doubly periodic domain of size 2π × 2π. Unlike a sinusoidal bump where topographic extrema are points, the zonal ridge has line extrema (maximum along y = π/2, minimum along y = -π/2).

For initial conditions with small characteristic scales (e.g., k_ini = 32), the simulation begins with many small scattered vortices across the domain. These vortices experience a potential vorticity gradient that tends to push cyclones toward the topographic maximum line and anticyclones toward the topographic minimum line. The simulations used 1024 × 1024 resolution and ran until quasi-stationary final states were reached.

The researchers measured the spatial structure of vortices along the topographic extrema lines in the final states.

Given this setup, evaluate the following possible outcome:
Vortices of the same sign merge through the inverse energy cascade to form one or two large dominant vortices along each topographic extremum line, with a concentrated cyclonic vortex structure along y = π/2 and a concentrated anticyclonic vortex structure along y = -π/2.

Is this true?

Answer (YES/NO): NO